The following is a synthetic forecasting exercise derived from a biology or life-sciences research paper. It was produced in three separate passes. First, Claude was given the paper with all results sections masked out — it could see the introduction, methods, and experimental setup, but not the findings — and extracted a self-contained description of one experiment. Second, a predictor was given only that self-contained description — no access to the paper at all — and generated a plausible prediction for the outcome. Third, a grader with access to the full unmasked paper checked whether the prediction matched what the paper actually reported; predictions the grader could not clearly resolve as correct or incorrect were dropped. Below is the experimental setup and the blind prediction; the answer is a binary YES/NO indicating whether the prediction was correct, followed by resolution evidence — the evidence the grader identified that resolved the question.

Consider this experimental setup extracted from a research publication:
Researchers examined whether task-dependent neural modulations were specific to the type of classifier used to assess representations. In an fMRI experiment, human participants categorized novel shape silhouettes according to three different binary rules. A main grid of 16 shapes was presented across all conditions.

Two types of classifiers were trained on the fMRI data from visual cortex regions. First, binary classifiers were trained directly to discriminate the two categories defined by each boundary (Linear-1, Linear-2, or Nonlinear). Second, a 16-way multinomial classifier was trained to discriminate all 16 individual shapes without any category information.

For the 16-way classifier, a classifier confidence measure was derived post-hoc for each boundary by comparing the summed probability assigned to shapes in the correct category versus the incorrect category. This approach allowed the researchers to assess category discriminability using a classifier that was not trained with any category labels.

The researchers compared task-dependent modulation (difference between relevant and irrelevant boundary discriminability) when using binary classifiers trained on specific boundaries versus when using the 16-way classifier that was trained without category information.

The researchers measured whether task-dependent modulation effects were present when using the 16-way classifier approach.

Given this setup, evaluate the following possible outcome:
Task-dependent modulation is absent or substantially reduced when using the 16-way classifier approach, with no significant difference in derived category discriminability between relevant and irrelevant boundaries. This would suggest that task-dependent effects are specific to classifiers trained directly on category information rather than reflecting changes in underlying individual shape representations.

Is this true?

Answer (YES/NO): NO